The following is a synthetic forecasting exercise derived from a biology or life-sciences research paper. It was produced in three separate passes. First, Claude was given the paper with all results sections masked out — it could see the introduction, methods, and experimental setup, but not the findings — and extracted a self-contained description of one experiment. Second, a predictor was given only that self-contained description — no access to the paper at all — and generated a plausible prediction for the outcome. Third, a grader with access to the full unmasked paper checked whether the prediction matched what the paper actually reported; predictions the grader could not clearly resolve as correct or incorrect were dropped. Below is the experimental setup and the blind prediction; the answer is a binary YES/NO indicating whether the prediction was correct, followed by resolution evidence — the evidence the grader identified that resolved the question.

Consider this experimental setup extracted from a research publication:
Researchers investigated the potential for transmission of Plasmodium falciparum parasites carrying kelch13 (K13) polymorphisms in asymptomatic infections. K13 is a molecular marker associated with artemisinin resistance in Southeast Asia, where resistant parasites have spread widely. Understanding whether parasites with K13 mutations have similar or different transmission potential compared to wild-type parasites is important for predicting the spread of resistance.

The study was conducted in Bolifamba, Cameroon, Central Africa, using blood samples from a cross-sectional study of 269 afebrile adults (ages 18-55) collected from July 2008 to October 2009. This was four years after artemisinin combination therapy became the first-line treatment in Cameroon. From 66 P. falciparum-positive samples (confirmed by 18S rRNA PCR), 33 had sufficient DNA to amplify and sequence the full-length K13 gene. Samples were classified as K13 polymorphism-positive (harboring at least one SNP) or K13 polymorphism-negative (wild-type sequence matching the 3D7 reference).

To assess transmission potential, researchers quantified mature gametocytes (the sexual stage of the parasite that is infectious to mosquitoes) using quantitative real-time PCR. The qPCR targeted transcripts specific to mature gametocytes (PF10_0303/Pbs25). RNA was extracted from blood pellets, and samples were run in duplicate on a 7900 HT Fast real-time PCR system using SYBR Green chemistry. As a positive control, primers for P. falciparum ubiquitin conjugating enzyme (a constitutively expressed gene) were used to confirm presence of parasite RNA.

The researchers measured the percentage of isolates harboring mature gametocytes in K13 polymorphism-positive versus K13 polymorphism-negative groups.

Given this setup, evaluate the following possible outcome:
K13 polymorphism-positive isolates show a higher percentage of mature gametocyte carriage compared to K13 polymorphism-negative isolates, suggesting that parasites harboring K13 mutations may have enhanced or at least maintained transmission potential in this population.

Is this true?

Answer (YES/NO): YES